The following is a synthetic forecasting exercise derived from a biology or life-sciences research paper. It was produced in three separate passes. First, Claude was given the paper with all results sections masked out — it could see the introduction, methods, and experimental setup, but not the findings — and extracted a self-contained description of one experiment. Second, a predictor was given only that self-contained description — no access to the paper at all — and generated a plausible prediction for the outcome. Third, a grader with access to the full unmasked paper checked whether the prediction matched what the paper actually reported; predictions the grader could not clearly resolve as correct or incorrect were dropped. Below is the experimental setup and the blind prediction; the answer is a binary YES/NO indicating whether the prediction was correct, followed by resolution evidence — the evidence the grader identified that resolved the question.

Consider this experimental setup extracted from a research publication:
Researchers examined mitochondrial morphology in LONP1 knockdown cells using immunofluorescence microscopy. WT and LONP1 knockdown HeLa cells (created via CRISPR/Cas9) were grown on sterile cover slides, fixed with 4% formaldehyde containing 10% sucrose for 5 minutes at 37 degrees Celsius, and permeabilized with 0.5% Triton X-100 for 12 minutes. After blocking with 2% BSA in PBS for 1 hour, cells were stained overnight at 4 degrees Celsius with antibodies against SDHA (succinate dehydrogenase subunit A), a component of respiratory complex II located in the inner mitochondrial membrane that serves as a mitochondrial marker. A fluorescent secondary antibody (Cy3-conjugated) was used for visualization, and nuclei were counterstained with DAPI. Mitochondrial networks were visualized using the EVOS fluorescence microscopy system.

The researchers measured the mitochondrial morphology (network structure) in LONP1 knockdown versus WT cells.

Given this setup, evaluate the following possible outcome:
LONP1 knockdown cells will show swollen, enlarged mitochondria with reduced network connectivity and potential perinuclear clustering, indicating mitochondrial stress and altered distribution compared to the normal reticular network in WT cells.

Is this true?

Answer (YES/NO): NO